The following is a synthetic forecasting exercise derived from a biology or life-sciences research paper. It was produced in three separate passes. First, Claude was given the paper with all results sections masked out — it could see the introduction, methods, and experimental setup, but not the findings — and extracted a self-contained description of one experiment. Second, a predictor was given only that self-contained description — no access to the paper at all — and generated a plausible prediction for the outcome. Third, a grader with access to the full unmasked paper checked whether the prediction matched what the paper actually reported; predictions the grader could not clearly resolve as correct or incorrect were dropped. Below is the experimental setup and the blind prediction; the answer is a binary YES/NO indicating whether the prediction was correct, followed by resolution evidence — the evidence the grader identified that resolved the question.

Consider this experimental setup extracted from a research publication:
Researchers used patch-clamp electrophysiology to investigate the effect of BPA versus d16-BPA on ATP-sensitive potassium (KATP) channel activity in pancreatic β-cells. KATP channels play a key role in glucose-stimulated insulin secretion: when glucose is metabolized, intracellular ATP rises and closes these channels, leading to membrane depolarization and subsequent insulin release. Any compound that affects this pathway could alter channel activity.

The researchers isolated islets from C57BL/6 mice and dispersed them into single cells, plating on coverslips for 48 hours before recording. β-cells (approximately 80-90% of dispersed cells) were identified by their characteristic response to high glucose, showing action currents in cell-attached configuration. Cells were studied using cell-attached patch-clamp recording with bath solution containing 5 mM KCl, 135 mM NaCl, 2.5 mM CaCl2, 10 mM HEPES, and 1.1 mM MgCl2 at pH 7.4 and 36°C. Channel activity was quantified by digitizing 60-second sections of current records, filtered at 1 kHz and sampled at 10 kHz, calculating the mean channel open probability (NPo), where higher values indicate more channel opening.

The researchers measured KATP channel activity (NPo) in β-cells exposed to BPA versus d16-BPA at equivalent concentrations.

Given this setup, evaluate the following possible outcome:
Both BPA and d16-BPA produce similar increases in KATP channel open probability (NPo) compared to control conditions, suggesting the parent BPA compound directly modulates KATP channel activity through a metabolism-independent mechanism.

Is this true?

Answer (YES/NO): NO